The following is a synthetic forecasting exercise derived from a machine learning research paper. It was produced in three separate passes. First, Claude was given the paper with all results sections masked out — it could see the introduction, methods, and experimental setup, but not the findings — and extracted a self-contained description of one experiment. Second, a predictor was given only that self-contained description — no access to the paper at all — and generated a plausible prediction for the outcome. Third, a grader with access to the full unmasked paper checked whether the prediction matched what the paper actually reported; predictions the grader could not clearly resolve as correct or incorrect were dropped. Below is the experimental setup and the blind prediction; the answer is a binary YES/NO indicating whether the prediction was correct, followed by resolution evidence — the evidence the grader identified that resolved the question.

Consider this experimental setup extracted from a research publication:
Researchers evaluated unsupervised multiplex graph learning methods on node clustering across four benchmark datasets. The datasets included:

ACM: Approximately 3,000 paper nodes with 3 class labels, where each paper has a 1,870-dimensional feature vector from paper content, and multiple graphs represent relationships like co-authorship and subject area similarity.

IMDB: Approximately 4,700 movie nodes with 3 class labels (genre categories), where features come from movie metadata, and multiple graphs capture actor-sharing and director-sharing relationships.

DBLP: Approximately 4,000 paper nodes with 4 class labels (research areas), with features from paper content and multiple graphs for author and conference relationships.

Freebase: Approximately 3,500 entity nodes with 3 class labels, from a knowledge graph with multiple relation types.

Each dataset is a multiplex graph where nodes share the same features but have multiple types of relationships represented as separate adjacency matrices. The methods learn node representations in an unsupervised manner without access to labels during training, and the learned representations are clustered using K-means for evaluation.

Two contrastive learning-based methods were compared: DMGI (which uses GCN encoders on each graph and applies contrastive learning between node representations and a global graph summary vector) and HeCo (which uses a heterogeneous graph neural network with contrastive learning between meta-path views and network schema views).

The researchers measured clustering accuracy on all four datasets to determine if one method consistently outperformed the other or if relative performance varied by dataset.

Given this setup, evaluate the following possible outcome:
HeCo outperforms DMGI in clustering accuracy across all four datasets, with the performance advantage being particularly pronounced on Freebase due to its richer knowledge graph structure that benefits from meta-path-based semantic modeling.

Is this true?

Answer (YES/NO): NO